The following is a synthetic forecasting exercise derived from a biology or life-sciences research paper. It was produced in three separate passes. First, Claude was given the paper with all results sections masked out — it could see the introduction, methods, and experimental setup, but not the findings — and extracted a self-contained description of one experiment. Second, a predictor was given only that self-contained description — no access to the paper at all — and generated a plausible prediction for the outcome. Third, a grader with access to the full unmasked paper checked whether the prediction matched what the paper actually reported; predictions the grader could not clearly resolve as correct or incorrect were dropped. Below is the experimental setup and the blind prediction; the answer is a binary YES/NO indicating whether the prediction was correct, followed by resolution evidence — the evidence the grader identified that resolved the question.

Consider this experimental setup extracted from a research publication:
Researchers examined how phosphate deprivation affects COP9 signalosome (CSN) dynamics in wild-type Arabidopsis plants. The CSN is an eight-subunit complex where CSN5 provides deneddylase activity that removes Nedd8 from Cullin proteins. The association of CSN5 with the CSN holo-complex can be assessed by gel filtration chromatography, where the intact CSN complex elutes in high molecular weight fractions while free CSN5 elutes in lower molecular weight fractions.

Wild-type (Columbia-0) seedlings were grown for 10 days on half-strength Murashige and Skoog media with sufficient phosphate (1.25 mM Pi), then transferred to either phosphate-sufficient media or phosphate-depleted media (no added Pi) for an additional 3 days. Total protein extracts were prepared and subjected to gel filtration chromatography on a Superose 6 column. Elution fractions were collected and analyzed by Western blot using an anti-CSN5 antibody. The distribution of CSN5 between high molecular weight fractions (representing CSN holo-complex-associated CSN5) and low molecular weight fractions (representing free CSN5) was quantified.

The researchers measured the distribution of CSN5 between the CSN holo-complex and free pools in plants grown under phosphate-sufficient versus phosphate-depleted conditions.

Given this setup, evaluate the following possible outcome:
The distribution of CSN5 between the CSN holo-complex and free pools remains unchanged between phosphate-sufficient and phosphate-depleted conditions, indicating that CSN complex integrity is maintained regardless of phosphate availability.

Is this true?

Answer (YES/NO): NO